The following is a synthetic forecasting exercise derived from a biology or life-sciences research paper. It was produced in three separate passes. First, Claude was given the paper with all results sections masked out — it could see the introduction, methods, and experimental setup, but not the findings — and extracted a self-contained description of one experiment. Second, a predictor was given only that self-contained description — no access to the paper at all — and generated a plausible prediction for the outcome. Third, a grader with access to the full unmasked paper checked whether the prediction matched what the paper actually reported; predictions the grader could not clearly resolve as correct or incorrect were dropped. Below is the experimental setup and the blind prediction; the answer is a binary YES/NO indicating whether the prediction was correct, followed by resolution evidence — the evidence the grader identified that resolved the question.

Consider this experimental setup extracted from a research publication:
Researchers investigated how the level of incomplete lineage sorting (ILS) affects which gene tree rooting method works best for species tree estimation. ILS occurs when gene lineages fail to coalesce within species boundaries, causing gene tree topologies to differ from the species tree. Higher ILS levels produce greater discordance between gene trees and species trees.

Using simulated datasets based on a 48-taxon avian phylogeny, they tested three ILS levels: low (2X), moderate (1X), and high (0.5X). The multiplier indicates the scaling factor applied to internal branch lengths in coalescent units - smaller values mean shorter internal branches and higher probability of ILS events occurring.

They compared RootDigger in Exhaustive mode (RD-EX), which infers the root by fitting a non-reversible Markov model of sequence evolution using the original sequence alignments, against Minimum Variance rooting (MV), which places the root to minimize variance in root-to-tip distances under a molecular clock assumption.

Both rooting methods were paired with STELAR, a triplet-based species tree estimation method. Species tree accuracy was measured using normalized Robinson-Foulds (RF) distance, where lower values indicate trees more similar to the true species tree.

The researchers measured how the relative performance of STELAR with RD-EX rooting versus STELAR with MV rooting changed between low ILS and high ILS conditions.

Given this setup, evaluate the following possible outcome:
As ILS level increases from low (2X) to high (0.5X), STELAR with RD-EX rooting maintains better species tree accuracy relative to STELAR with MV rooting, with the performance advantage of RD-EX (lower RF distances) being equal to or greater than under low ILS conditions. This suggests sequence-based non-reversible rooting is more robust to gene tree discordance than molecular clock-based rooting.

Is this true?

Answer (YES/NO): NO